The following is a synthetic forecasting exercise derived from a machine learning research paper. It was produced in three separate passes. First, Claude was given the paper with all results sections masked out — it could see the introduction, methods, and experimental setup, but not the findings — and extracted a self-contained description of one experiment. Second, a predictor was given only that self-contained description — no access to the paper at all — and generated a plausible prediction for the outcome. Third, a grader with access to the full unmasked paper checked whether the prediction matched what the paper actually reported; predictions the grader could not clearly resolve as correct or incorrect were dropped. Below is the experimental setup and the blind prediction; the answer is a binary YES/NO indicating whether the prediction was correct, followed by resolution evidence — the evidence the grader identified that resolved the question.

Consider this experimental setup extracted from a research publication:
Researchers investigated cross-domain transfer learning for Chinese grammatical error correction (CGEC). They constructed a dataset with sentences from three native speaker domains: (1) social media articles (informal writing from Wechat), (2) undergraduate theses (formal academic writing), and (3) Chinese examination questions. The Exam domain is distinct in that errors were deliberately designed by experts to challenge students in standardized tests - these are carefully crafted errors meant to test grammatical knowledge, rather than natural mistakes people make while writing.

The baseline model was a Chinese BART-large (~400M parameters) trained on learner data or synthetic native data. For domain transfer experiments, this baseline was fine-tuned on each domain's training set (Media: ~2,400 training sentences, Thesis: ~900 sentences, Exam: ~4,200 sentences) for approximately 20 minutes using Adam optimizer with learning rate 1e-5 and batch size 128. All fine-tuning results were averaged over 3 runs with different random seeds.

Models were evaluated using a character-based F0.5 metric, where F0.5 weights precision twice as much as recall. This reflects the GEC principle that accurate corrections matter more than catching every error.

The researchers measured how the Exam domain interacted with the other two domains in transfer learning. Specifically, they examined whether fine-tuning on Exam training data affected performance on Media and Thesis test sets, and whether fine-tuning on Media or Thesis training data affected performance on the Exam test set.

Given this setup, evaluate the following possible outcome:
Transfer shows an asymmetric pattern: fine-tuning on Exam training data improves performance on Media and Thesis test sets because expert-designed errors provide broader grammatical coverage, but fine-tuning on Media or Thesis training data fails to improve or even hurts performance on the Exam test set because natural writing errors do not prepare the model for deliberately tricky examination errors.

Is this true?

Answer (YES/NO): NO